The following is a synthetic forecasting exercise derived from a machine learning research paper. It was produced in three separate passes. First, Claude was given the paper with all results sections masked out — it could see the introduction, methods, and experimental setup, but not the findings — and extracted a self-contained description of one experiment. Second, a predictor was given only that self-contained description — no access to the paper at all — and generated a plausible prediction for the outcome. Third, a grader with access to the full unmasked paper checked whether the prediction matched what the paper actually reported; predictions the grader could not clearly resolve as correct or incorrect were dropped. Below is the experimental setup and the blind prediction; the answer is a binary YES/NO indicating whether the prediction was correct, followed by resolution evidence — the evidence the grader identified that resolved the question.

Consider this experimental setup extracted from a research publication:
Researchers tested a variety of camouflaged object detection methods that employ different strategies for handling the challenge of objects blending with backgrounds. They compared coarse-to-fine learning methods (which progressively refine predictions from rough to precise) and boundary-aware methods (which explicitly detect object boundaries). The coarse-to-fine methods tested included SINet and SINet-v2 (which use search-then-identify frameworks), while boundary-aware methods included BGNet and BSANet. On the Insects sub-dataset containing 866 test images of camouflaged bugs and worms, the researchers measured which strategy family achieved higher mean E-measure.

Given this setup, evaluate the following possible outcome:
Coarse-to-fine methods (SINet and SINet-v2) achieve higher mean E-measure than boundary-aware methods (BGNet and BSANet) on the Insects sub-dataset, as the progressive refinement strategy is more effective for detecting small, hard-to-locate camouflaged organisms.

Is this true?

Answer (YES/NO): NO